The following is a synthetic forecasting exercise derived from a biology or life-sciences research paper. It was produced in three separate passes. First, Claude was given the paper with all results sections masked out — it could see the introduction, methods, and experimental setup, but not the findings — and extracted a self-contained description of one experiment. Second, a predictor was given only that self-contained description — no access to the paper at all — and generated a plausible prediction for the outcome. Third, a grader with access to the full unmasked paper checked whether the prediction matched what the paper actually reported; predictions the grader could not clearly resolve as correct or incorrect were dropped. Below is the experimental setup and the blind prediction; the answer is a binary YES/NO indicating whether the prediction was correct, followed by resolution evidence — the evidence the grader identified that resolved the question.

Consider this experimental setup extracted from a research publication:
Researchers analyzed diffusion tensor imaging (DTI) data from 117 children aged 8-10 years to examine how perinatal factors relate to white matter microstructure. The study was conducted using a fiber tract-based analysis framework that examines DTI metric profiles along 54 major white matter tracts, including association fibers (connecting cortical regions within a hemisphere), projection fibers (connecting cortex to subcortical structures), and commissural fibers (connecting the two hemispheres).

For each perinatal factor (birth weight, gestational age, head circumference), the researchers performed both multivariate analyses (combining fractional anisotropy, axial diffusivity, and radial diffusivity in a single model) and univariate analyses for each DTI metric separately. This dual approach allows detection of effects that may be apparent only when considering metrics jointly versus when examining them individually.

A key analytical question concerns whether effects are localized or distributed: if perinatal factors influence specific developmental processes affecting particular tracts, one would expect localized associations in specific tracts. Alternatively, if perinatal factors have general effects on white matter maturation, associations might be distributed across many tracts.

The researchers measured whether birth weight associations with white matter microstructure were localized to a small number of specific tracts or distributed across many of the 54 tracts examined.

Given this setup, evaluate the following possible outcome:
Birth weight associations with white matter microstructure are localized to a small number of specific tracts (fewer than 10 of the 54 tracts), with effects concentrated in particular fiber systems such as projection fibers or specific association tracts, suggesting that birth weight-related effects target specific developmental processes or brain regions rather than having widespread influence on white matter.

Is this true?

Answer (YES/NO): NO